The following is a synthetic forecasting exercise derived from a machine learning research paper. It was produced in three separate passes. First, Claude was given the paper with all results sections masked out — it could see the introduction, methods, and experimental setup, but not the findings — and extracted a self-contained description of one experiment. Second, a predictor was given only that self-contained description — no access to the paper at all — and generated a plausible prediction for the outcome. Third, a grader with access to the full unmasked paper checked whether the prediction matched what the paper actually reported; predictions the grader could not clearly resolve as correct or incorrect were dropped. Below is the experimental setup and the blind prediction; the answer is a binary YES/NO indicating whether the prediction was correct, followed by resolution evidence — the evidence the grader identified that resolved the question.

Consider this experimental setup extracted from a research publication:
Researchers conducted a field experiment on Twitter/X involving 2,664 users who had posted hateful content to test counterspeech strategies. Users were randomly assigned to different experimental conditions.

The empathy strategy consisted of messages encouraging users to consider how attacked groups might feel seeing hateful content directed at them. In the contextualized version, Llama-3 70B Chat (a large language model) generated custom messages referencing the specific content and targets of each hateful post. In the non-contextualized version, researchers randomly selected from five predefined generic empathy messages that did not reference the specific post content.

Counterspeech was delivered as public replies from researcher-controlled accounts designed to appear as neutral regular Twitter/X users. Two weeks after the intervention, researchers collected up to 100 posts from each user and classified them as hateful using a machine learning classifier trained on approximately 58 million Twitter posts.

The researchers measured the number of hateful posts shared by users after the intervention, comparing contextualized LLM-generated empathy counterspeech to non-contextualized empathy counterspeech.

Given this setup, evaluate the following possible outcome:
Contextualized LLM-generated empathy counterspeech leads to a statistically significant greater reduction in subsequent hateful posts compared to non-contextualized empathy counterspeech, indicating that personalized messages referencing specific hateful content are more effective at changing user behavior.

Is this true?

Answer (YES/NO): NO